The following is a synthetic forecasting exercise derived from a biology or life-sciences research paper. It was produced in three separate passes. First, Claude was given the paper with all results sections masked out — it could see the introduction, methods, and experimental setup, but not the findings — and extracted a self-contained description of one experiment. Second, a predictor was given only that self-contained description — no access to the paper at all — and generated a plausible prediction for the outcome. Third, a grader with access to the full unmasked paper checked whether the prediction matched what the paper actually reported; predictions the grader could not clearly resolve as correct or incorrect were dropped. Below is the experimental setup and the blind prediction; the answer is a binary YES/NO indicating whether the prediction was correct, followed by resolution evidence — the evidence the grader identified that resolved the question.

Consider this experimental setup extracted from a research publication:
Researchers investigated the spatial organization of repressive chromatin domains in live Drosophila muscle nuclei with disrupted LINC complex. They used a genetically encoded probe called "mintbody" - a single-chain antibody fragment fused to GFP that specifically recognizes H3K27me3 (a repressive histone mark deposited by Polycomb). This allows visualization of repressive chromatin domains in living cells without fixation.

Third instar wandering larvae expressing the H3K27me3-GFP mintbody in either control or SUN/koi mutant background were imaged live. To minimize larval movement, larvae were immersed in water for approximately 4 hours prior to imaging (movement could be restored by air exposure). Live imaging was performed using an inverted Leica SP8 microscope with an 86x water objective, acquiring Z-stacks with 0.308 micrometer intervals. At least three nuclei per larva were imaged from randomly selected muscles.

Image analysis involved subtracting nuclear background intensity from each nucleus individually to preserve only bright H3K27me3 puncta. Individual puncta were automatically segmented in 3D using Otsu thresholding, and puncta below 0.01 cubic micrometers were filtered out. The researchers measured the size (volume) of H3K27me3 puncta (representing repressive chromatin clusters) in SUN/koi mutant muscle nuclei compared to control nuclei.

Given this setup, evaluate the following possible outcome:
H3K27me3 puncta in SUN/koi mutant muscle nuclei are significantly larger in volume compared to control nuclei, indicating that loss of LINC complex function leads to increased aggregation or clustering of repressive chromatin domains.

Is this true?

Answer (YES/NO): YES